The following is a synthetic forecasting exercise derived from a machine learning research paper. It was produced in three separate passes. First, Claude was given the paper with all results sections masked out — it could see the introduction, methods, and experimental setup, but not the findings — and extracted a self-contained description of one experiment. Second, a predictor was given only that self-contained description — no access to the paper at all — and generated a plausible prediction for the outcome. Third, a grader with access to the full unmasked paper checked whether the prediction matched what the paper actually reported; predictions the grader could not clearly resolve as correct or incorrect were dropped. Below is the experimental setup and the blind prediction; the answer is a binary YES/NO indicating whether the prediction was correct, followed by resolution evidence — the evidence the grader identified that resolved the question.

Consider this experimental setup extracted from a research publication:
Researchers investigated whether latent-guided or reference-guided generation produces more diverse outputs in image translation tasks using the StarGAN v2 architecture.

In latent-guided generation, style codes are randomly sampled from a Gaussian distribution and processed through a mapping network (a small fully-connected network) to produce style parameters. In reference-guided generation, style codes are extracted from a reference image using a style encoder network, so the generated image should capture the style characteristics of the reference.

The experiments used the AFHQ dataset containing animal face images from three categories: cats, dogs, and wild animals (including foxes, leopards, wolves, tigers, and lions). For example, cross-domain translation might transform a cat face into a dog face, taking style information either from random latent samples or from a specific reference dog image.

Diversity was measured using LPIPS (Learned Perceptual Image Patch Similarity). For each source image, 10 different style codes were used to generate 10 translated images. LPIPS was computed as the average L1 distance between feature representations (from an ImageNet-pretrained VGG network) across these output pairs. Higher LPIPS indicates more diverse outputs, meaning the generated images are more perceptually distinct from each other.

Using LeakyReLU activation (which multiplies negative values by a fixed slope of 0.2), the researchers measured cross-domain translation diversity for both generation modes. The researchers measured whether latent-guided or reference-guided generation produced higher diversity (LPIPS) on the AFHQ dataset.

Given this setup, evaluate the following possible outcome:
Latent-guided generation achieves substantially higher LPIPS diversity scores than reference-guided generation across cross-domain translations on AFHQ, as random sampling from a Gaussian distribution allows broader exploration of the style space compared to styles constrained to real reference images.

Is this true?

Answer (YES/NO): NO